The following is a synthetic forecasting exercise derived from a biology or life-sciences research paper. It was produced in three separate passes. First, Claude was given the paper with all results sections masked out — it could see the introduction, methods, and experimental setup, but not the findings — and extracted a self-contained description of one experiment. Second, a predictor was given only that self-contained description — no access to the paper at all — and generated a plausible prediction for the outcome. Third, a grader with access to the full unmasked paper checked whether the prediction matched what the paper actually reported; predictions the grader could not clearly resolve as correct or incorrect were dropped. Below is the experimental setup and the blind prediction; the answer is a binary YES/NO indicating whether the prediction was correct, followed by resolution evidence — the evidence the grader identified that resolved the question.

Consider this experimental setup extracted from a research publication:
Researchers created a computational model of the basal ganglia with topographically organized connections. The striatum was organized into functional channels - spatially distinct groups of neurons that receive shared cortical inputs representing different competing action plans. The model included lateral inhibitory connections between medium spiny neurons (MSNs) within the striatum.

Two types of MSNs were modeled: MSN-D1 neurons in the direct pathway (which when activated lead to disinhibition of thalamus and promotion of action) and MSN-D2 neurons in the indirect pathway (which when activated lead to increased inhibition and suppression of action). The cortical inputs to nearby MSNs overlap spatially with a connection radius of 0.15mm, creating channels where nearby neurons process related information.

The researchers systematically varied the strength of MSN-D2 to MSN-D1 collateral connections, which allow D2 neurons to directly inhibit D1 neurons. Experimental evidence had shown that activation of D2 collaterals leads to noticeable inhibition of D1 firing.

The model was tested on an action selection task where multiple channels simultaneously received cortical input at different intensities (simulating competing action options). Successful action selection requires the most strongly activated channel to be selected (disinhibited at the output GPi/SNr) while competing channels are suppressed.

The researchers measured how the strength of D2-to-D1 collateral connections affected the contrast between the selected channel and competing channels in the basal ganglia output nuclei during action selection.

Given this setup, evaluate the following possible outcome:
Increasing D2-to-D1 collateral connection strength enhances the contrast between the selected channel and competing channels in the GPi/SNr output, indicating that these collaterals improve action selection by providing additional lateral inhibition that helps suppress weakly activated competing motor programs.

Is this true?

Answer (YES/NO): NO